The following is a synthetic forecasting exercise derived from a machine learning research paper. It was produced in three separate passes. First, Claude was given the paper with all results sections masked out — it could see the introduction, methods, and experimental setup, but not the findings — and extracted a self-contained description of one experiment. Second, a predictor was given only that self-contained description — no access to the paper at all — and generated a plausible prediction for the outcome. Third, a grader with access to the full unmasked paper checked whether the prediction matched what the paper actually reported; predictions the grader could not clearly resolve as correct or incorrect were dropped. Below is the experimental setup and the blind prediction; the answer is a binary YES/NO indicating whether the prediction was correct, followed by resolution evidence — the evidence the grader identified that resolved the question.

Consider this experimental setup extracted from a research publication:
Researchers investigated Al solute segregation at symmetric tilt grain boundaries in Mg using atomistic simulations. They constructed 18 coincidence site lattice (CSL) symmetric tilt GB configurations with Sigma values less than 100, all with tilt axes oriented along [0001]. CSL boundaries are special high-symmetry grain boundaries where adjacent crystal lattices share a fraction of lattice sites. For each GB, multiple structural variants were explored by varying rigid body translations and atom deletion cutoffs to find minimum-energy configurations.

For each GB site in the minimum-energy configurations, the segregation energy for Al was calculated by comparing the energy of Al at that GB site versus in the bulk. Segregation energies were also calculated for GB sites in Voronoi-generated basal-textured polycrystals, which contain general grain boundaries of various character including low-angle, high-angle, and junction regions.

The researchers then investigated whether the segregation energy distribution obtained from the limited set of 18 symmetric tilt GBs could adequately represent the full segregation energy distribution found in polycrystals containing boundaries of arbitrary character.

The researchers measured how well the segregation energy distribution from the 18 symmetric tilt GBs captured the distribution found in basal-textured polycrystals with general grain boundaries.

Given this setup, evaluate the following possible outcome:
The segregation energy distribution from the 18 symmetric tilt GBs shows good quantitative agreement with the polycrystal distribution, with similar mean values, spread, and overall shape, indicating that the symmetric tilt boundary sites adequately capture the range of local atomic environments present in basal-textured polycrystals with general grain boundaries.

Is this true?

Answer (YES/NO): NO